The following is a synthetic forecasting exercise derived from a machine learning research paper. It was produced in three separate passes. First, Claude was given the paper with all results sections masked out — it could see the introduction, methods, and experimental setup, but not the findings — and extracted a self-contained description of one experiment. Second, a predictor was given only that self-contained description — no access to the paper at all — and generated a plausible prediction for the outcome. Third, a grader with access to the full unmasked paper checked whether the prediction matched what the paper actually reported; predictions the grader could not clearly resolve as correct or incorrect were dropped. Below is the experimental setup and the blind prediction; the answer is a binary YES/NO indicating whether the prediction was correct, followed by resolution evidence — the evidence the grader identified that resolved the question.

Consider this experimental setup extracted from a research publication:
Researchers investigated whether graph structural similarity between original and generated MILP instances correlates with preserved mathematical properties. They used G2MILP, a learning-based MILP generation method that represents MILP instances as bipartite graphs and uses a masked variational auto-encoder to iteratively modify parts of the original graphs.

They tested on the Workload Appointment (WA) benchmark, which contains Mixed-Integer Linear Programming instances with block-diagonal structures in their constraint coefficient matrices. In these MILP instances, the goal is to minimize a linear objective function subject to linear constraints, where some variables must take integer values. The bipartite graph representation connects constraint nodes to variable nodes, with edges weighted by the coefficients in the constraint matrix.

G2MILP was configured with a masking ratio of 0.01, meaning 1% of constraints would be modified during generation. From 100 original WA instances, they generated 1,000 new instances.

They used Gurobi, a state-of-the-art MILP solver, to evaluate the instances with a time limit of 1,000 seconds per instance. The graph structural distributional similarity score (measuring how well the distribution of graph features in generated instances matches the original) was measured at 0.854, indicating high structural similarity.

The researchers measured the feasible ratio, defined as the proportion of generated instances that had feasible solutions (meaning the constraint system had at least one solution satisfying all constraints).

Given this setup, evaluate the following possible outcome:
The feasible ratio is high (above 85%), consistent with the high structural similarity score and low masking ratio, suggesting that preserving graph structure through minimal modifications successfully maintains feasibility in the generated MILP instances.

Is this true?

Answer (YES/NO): NO